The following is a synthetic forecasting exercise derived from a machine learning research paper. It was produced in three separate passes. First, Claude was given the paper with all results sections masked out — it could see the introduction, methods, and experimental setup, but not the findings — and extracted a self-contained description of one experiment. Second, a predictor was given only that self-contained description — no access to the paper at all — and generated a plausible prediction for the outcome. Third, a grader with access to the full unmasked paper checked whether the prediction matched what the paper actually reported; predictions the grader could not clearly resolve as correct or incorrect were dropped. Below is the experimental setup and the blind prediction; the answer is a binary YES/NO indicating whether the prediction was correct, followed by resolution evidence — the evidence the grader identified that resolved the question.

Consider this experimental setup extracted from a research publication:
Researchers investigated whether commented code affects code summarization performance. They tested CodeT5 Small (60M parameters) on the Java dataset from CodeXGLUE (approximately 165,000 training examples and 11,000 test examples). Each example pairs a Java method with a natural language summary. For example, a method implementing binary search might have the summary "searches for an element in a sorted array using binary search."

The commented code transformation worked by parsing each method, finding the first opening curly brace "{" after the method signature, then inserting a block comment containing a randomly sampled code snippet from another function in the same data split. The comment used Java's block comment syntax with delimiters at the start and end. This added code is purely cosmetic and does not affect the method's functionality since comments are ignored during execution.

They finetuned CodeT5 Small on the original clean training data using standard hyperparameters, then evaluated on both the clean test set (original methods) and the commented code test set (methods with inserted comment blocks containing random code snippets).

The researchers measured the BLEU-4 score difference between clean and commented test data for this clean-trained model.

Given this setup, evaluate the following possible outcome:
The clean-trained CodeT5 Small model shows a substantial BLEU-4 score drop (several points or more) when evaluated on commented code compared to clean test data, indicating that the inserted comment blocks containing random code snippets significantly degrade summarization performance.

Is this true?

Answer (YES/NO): YES